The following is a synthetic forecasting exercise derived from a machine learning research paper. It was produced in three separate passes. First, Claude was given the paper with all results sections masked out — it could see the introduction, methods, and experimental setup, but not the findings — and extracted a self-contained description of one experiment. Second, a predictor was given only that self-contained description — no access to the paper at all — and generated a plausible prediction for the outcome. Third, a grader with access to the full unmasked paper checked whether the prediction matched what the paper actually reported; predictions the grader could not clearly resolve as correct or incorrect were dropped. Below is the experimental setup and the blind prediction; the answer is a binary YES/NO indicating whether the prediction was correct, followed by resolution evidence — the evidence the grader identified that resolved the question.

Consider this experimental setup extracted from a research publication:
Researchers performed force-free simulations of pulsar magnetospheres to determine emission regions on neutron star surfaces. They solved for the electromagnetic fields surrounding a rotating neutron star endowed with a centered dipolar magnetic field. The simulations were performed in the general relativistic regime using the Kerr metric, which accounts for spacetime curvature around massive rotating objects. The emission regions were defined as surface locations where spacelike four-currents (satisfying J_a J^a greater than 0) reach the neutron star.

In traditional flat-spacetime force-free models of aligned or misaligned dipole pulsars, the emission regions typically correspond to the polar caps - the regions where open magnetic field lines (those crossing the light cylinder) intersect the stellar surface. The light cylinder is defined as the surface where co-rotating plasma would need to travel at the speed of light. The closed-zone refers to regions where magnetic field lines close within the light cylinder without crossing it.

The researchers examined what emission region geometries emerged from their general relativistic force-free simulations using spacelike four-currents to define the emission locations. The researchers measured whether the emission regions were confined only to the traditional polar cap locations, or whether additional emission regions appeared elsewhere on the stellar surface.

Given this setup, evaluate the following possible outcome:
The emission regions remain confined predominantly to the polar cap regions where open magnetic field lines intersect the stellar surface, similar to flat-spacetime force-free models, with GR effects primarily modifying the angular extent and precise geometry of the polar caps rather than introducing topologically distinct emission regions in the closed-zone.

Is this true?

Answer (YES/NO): NO